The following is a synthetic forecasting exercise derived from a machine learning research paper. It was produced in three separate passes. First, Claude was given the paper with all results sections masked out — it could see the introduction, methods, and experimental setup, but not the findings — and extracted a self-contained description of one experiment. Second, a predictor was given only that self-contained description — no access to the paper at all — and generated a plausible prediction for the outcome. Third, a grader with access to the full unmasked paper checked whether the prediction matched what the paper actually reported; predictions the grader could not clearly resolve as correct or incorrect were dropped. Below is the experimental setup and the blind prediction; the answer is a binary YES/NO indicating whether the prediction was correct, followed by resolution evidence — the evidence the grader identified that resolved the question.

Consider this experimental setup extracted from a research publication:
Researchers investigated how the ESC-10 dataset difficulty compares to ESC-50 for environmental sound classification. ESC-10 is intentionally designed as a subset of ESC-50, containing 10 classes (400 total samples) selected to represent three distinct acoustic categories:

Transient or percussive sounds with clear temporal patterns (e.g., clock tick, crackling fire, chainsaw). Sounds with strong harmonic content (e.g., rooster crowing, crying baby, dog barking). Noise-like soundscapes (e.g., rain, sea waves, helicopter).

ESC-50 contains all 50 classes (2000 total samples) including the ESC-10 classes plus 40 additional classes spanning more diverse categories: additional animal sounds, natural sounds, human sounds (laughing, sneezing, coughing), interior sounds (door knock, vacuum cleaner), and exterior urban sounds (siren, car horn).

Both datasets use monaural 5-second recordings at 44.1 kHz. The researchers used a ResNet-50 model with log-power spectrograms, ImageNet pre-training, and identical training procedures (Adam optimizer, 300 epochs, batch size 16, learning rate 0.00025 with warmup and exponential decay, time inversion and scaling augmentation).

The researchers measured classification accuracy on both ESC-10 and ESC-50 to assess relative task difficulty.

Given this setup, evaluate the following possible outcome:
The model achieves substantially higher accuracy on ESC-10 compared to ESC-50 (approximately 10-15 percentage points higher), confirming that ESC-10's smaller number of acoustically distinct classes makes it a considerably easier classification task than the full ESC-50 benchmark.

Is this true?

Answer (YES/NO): NO